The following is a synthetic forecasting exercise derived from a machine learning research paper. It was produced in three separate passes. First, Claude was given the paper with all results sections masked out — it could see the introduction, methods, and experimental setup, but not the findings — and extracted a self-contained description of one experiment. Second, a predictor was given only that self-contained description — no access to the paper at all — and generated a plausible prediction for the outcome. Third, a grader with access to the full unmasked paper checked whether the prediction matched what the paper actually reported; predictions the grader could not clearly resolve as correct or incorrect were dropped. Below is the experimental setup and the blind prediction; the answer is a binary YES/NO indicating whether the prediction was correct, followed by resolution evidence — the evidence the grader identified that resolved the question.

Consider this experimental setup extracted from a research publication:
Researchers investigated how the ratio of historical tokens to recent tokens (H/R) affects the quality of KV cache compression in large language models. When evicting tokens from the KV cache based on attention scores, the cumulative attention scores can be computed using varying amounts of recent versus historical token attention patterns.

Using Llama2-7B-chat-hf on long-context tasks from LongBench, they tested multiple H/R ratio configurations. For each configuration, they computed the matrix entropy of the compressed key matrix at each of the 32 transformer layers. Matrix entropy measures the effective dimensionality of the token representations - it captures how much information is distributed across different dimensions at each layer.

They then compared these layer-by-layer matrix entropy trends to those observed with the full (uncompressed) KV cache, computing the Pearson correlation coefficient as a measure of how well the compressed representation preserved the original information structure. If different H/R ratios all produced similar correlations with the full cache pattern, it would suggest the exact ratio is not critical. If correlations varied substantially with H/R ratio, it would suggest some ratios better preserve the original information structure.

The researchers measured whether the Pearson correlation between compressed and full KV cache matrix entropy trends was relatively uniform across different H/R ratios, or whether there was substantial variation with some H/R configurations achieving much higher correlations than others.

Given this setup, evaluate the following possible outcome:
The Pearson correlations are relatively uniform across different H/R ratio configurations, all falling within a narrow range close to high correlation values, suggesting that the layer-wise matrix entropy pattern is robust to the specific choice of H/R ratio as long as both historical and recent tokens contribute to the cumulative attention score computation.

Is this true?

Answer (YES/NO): NO